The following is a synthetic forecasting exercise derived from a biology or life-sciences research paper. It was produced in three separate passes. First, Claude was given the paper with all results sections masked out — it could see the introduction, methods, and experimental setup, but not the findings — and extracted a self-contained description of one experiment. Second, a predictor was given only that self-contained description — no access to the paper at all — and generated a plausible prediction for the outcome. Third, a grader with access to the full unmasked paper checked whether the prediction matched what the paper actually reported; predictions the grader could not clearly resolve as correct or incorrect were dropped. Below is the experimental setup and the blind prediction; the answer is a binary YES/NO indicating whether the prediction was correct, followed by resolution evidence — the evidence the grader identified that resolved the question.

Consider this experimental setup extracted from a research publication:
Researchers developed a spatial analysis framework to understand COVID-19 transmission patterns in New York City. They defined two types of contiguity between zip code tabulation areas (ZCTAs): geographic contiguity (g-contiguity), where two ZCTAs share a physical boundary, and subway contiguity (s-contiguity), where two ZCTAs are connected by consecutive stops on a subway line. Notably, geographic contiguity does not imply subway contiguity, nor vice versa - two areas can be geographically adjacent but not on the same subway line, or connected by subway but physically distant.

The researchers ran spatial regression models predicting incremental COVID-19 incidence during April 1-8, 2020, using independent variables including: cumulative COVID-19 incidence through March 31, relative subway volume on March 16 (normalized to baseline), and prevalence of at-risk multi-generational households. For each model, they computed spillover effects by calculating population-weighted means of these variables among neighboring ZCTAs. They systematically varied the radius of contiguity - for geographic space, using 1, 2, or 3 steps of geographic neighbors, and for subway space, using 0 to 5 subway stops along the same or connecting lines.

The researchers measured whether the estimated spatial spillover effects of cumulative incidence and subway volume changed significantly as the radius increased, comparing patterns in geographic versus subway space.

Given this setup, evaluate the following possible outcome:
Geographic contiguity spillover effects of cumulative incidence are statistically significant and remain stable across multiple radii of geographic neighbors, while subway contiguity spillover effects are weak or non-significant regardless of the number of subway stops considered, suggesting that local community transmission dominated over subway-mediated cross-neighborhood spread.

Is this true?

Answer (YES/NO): NO